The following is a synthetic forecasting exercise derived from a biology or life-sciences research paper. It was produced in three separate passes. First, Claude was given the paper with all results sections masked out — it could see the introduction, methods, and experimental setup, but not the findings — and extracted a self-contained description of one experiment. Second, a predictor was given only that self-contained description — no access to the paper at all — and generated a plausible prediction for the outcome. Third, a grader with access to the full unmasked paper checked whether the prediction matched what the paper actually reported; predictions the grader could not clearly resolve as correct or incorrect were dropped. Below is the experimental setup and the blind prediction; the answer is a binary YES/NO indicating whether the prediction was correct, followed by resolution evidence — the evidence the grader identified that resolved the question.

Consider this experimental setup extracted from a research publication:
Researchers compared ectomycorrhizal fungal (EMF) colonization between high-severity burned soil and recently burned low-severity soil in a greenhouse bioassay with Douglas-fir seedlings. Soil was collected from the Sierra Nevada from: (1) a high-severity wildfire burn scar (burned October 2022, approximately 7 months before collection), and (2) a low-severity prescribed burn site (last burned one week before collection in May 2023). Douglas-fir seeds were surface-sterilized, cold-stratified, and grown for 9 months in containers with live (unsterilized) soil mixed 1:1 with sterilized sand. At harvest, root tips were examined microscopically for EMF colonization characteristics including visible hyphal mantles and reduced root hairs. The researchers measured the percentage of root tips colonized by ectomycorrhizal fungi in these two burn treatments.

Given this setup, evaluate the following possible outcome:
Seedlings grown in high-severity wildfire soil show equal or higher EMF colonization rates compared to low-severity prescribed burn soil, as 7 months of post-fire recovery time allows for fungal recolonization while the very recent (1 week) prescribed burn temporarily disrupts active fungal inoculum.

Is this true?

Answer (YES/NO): NO